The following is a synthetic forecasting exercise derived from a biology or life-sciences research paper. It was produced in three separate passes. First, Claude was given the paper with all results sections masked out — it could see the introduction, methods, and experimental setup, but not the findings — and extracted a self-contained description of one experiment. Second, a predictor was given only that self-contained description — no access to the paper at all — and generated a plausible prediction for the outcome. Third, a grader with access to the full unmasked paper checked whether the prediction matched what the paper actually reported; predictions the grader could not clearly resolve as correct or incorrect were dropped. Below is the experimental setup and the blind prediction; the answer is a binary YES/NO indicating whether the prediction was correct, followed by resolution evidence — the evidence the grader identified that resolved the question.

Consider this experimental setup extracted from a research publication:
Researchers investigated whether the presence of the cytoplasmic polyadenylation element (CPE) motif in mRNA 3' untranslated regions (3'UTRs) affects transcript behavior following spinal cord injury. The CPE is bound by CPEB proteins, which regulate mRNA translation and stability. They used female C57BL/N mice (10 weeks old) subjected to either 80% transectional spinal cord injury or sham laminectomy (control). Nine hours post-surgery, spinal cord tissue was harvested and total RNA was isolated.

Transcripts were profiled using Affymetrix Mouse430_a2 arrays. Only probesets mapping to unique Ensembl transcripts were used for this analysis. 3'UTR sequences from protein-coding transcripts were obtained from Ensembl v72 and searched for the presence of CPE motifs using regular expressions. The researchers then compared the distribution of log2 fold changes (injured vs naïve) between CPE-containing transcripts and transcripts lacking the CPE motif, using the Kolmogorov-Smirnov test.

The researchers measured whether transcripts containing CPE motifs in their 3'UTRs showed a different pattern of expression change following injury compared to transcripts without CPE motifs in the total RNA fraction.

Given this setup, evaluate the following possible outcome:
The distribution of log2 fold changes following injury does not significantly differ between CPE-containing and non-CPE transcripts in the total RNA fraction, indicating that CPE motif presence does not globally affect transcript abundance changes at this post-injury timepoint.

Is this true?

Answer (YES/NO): NO